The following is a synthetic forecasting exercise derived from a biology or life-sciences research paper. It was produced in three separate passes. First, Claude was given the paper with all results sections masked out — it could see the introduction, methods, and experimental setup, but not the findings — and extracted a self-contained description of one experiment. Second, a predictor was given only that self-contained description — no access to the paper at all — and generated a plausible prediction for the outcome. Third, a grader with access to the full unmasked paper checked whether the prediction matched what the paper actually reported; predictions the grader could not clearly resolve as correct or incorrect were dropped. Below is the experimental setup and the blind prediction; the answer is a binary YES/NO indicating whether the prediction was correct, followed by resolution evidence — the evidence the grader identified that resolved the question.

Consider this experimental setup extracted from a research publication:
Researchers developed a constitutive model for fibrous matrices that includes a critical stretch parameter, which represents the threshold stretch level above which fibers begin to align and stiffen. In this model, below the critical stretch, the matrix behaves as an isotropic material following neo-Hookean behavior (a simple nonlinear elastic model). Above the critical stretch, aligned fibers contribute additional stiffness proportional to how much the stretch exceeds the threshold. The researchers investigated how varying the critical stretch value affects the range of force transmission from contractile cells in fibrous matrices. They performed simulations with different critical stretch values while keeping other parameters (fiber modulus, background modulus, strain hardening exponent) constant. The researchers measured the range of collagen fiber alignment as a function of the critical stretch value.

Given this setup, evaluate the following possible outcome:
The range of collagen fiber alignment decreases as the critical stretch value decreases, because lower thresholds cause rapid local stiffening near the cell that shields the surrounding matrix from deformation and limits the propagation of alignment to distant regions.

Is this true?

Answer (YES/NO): NO